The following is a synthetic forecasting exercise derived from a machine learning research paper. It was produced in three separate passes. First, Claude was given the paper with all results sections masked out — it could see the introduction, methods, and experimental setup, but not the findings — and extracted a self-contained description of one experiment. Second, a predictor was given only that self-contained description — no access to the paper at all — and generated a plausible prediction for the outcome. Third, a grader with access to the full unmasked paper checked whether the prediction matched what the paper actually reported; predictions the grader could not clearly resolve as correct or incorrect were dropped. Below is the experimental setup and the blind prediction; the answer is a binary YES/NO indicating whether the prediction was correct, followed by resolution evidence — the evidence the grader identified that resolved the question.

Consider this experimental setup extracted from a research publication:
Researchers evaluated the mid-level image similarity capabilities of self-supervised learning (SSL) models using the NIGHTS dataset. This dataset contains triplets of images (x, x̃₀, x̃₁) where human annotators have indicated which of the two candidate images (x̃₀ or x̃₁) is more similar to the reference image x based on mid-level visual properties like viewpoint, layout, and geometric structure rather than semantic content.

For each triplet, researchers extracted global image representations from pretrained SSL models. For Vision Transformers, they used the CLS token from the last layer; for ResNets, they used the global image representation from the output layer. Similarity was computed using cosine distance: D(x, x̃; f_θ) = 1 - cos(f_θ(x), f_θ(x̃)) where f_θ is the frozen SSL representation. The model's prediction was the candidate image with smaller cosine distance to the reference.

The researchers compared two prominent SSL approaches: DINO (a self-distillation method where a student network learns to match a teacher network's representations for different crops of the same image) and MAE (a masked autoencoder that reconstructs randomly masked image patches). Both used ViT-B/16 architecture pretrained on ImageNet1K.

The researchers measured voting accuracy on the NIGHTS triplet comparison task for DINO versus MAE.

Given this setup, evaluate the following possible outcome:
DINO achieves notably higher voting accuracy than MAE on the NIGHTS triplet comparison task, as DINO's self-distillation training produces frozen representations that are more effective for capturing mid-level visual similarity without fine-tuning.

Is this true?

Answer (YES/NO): YES